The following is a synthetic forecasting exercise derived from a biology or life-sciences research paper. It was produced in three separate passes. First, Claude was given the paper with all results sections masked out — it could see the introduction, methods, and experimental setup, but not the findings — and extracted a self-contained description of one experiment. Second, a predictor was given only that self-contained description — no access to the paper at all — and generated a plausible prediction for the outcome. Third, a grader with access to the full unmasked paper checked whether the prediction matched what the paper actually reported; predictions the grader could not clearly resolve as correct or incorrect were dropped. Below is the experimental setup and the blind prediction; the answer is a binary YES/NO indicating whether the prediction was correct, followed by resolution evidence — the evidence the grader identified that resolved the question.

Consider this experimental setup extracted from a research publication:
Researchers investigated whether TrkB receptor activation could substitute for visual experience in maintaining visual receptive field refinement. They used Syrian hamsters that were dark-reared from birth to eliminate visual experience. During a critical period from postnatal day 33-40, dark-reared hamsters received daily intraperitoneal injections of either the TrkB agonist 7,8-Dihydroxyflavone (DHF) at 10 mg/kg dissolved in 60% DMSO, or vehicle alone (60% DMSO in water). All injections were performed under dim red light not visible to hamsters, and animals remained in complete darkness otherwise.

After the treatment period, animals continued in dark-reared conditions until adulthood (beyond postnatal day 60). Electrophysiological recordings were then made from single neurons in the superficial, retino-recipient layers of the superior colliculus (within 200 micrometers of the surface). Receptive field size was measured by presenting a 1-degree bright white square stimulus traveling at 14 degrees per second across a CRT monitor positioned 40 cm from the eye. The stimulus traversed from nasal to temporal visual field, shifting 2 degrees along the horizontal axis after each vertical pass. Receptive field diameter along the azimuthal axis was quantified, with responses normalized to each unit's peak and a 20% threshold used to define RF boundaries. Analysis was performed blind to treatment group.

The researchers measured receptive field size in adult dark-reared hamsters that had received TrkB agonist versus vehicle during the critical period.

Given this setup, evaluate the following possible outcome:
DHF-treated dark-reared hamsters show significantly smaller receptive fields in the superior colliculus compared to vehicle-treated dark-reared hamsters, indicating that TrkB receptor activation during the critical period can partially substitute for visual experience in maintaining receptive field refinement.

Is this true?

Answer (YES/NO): YES